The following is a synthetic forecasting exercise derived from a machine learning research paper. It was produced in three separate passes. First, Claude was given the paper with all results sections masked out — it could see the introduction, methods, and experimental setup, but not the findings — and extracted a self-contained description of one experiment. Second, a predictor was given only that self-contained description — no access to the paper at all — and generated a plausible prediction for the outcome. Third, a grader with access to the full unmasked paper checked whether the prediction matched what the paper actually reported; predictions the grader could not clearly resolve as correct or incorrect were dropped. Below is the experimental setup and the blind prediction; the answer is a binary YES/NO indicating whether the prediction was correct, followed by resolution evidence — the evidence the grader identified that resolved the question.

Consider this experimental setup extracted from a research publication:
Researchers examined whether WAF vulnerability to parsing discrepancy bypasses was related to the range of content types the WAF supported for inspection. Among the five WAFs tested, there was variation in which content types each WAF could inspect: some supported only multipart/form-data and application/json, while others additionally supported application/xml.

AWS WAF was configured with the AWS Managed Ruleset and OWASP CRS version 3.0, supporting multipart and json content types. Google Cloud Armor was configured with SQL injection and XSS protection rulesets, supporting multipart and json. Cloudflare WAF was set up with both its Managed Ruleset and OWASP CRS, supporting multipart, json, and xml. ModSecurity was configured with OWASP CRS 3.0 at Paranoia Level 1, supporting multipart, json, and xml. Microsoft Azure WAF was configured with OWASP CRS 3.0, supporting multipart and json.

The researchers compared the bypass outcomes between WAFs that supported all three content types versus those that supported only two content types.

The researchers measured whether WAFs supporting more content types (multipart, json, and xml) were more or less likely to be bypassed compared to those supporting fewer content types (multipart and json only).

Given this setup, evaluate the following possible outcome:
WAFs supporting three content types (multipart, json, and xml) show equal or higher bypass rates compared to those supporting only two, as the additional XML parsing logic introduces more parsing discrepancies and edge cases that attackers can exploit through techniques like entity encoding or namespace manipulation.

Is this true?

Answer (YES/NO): YES